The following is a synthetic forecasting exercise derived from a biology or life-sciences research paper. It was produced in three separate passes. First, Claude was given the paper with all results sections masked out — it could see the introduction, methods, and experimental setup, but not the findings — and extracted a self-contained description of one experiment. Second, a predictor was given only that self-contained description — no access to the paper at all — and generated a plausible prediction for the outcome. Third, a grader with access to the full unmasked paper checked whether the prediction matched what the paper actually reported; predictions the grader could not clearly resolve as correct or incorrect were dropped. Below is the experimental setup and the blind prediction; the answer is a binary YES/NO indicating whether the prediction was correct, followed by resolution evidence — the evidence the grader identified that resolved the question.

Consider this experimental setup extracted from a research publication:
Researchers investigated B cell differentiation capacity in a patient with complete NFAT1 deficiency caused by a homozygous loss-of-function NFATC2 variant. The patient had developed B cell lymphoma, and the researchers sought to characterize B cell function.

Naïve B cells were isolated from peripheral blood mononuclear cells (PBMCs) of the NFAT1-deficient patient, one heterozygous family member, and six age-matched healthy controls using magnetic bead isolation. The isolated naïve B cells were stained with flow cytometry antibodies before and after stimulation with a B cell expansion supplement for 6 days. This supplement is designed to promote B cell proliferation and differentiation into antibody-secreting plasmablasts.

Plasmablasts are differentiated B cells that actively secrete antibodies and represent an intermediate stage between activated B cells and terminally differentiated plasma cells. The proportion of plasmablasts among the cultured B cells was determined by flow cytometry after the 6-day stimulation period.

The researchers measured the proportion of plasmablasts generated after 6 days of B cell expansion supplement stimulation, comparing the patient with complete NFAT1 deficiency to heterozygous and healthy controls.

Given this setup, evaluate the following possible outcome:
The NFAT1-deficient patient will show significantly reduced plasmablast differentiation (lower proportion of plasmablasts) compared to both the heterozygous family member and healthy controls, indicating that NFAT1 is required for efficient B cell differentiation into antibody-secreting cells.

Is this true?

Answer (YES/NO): NO